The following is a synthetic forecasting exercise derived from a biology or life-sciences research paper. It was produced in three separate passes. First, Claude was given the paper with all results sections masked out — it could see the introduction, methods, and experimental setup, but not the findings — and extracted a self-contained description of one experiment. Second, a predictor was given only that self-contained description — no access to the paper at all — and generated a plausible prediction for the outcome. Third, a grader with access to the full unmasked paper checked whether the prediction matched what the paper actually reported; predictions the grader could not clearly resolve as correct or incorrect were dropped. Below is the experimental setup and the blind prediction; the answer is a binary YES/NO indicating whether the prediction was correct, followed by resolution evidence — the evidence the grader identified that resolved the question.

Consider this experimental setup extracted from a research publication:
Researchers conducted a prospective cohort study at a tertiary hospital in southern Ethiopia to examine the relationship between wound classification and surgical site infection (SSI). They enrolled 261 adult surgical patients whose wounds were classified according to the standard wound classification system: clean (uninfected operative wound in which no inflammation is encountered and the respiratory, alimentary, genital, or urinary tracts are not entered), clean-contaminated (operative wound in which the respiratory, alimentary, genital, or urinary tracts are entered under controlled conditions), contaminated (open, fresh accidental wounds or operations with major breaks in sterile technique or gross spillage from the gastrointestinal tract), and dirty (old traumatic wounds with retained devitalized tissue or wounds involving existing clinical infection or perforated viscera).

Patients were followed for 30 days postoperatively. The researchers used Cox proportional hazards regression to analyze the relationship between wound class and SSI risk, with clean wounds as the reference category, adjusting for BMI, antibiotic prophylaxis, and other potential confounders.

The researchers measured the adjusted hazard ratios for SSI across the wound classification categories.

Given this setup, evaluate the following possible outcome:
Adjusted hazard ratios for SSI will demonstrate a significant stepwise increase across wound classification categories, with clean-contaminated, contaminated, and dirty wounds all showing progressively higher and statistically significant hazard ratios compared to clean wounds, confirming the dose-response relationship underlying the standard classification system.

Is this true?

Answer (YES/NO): YES